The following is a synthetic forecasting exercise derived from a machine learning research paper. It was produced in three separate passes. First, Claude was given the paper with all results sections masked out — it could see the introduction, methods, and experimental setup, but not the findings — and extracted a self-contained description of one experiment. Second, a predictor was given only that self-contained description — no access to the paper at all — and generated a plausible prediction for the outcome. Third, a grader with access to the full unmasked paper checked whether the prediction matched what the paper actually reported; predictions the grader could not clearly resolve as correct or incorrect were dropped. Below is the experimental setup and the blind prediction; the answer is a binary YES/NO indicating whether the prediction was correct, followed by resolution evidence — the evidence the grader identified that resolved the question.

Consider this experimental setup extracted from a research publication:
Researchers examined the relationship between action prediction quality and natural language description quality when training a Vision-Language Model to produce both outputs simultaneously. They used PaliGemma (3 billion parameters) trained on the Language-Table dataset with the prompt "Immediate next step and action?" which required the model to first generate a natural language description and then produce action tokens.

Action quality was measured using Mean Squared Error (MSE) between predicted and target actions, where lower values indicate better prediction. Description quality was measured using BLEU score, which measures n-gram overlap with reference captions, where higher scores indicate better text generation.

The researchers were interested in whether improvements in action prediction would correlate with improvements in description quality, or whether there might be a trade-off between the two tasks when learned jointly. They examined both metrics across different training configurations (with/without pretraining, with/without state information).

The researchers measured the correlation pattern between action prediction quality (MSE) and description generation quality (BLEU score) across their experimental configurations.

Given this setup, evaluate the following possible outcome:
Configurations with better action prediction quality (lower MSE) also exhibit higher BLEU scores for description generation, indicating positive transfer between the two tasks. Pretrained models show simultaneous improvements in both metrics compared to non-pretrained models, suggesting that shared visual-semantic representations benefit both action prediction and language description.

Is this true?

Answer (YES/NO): YES